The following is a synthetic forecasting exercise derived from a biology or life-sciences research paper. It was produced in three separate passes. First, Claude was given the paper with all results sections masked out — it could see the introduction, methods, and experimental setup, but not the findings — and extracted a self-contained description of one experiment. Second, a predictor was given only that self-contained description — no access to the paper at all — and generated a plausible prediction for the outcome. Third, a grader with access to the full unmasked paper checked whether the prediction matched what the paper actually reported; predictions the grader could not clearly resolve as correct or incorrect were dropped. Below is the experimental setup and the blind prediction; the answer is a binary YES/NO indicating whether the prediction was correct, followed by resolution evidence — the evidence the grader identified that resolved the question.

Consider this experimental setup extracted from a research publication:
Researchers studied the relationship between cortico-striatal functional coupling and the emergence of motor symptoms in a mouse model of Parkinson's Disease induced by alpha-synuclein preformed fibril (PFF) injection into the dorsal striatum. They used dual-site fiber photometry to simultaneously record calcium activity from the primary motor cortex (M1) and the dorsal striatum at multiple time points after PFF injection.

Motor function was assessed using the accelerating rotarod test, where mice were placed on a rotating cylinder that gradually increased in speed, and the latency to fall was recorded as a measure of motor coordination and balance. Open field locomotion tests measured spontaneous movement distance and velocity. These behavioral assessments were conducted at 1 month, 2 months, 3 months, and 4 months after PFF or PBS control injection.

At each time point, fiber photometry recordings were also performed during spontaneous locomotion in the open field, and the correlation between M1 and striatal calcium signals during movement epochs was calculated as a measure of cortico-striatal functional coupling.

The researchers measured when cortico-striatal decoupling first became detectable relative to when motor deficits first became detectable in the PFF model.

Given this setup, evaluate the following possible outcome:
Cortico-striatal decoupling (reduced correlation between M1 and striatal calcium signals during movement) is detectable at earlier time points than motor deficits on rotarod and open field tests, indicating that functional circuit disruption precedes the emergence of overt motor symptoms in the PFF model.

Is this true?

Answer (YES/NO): YES